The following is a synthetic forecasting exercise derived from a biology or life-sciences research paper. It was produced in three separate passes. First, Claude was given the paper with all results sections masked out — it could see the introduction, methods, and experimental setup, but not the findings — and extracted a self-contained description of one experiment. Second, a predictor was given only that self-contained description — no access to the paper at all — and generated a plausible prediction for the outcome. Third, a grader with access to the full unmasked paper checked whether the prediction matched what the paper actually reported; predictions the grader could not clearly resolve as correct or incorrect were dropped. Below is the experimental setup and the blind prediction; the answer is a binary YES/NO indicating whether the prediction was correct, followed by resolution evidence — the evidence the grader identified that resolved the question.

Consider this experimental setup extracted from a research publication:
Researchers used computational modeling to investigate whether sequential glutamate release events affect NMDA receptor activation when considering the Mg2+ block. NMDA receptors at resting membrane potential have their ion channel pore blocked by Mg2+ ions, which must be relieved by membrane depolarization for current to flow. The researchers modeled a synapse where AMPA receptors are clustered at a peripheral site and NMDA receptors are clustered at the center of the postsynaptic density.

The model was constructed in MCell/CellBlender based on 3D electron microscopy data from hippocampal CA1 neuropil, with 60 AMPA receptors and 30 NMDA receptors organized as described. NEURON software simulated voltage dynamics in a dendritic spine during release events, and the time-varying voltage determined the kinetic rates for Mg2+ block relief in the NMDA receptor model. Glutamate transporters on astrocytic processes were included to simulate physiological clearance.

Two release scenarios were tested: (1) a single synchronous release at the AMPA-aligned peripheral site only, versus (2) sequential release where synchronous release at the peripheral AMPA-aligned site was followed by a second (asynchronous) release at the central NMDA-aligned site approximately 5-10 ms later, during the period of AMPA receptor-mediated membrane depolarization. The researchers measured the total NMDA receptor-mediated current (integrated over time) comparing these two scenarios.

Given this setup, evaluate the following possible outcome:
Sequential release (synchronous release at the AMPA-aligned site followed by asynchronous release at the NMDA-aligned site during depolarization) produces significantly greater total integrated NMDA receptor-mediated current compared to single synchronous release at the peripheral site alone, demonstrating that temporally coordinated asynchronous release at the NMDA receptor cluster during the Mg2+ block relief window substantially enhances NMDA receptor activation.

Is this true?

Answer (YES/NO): YES